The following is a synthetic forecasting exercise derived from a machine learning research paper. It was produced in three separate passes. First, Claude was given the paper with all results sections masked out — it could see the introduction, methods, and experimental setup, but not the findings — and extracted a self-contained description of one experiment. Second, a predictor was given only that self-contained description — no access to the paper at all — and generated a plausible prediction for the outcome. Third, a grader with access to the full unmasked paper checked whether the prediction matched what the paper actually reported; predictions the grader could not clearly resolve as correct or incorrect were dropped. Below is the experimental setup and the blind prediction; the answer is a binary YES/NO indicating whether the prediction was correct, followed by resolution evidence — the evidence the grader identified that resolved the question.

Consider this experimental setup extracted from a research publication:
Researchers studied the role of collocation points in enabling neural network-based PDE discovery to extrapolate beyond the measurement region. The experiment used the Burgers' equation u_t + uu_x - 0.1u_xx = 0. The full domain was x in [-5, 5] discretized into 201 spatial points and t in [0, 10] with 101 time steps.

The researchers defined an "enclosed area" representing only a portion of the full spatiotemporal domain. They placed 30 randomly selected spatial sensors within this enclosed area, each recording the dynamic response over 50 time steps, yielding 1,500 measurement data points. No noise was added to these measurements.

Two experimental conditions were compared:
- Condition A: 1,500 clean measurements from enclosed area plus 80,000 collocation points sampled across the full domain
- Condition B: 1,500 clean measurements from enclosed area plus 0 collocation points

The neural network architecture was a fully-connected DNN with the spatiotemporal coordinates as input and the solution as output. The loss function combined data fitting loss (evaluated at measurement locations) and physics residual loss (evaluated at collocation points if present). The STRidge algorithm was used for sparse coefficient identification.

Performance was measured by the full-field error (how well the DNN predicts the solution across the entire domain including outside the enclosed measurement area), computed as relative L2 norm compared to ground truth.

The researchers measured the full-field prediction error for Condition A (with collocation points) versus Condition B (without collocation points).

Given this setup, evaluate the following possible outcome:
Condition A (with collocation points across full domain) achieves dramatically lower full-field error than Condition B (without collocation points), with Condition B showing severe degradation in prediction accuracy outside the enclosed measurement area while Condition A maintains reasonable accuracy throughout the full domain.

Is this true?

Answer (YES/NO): YES